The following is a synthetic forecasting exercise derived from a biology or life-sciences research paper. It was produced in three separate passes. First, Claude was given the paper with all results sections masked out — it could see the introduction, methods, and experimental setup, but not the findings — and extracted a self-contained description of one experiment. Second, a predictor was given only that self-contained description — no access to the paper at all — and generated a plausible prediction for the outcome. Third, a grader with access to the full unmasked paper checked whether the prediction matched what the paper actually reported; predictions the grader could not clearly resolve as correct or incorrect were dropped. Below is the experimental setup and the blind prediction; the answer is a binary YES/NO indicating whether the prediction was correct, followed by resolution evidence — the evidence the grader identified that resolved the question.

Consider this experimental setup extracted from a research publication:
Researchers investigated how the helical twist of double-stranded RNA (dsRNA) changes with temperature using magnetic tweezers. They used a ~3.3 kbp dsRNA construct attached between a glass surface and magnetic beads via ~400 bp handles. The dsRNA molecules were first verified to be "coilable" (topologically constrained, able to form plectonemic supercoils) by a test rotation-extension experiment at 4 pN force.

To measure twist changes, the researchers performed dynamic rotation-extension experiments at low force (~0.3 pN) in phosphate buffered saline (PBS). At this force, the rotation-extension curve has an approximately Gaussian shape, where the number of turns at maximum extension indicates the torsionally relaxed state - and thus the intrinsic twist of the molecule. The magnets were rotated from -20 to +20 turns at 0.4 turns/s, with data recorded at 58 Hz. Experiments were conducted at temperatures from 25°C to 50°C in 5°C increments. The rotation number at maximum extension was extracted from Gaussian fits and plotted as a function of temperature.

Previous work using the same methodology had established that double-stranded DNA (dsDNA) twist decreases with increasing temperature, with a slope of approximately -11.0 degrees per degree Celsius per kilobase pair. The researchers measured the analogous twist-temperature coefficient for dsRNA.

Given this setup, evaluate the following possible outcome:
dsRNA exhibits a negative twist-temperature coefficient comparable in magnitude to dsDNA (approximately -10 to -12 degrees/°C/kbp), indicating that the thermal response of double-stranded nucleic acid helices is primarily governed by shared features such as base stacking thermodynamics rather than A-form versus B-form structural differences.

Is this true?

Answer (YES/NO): NO